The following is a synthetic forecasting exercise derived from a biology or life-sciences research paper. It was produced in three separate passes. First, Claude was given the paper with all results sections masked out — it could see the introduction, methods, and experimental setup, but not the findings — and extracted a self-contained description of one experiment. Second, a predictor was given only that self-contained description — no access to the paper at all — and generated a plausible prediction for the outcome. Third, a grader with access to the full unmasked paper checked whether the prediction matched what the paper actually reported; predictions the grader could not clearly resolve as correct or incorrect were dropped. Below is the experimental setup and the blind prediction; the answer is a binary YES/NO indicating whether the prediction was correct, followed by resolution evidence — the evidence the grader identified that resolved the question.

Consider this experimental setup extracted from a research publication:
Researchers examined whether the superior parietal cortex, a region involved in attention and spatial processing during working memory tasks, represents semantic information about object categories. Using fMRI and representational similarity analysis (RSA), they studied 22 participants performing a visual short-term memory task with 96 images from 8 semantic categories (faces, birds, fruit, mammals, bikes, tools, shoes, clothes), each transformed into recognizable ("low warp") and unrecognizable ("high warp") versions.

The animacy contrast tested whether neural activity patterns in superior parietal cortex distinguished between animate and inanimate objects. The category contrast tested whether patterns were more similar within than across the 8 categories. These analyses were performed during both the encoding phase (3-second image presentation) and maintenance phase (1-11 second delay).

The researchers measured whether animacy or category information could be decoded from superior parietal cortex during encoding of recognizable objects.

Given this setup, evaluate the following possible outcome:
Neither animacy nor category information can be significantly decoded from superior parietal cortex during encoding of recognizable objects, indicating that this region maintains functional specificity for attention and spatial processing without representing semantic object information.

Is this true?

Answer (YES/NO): YES